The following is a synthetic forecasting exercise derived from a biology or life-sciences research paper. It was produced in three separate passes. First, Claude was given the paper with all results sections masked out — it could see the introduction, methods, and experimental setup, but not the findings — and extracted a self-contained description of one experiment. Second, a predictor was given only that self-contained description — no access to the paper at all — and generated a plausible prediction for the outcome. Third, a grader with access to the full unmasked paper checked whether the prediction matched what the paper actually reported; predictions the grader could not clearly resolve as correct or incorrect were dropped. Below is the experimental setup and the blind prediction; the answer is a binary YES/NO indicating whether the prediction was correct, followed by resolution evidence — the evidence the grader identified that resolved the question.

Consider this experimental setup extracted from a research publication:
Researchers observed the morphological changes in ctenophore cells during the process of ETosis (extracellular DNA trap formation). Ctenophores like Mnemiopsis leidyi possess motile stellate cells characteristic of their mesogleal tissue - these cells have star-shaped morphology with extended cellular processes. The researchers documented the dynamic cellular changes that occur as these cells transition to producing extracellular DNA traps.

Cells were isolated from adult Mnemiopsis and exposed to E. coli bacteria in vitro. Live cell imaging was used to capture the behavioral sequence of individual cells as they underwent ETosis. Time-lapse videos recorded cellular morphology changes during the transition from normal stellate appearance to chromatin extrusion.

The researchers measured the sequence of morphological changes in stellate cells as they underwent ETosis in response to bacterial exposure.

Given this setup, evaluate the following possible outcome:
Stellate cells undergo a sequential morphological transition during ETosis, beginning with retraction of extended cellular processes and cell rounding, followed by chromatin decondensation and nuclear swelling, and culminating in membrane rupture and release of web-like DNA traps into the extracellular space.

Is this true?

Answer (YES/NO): NO